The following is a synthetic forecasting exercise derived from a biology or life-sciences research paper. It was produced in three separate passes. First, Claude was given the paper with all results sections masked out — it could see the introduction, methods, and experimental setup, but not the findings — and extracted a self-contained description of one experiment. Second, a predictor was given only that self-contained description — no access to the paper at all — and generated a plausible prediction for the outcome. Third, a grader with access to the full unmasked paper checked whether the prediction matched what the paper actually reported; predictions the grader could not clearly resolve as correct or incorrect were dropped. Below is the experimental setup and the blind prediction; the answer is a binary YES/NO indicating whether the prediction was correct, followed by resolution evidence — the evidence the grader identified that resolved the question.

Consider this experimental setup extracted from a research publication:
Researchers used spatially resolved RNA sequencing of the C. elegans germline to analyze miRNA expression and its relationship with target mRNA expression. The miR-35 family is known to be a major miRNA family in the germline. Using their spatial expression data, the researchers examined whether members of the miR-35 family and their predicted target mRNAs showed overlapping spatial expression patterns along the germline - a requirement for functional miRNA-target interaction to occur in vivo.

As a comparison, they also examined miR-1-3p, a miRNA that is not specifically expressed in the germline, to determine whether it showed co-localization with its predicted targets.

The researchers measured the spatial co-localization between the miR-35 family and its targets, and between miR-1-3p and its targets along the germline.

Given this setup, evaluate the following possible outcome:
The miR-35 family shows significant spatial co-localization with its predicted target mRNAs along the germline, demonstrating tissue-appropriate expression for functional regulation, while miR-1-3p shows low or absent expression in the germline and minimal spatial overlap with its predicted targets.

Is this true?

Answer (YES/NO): YES